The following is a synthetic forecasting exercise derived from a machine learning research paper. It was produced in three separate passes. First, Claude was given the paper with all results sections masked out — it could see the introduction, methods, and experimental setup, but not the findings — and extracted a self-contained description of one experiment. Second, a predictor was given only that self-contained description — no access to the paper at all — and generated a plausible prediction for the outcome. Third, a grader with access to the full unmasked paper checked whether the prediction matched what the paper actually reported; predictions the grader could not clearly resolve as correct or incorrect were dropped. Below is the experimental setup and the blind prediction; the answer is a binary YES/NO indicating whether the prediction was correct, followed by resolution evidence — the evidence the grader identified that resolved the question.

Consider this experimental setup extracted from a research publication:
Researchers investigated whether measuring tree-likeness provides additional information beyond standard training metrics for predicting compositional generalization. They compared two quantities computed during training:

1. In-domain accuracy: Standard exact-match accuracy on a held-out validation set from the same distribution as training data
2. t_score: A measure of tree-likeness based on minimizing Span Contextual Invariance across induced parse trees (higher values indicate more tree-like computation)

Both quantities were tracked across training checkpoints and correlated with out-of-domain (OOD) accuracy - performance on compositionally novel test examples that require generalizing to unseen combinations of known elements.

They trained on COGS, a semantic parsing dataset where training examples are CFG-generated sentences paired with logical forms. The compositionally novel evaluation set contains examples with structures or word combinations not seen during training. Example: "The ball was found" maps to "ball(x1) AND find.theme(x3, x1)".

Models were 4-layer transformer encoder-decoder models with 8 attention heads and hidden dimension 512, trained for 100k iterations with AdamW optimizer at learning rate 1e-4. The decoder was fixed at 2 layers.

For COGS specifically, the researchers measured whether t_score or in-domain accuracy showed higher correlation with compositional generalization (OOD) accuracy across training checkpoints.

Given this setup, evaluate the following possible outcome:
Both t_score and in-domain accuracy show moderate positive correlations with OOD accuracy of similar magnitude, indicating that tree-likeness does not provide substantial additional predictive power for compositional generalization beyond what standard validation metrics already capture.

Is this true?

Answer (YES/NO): NO